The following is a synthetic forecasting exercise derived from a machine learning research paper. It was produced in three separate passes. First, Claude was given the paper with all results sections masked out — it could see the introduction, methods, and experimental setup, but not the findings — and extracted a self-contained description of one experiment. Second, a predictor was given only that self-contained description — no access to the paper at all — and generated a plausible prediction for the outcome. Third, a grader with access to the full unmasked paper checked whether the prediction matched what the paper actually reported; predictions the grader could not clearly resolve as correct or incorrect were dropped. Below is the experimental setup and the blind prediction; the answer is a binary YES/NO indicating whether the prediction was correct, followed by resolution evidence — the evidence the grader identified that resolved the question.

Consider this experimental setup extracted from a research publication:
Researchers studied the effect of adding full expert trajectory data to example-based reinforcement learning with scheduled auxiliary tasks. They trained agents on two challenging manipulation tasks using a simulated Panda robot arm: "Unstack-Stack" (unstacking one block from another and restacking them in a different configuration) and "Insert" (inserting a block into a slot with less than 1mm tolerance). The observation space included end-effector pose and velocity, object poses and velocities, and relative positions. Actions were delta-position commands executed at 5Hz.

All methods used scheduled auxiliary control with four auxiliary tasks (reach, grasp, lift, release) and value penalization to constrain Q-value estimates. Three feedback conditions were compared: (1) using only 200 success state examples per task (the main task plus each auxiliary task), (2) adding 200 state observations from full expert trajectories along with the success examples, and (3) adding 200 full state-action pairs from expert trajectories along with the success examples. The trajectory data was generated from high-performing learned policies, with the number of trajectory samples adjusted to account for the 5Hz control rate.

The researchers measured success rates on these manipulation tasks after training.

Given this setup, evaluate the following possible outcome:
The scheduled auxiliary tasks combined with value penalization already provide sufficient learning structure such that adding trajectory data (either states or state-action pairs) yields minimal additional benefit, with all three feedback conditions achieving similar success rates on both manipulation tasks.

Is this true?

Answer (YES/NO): NO